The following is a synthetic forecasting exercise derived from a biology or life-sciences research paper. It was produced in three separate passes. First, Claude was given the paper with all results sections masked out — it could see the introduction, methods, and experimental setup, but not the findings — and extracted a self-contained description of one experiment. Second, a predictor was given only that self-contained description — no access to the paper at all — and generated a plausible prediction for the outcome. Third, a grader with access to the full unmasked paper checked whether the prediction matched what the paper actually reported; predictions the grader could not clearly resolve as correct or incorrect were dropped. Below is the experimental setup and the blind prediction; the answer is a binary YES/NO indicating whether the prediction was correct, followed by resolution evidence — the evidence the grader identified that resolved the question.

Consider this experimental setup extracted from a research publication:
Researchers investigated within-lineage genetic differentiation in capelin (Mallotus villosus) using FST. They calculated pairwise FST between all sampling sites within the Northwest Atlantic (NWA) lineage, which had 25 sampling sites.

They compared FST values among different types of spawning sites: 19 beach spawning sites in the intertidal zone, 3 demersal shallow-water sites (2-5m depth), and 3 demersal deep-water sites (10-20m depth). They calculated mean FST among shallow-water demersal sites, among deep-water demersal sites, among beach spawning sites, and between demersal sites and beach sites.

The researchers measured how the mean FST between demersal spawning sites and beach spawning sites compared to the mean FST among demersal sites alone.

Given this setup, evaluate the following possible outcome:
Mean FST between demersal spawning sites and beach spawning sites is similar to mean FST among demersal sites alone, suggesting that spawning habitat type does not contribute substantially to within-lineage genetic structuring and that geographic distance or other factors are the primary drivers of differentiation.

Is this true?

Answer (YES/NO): NO